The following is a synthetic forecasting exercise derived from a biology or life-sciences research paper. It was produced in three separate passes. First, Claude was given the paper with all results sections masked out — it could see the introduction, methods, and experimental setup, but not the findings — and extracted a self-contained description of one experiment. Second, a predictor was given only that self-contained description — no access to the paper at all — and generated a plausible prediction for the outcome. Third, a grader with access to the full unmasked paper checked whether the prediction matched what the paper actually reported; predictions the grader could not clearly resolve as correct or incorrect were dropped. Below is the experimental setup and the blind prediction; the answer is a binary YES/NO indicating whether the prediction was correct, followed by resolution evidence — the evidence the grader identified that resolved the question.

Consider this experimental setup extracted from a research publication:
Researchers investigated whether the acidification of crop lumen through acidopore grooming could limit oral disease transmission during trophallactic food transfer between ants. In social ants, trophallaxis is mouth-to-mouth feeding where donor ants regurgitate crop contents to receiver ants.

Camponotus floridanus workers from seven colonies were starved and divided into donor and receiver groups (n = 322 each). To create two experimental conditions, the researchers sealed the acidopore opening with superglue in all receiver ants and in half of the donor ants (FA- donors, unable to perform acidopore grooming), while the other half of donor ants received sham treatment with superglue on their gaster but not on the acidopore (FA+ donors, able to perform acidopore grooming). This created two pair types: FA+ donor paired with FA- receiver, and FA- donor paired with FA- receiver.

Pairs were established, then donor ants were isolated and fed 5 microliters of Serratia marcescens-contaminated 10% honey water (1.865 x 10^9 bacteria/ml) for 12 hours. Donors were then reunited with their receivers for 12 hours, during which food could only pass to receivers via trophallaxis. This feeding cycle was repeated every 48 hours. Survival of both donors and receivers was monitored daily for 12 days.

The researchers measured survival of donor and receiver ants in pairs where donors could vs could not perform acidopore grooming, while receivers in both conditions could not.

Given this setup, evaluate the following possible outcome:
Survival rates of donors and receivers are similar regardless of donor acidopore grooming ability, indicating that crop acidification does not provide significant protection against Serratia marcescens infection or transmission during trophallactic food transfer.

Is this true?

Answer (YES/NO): NO